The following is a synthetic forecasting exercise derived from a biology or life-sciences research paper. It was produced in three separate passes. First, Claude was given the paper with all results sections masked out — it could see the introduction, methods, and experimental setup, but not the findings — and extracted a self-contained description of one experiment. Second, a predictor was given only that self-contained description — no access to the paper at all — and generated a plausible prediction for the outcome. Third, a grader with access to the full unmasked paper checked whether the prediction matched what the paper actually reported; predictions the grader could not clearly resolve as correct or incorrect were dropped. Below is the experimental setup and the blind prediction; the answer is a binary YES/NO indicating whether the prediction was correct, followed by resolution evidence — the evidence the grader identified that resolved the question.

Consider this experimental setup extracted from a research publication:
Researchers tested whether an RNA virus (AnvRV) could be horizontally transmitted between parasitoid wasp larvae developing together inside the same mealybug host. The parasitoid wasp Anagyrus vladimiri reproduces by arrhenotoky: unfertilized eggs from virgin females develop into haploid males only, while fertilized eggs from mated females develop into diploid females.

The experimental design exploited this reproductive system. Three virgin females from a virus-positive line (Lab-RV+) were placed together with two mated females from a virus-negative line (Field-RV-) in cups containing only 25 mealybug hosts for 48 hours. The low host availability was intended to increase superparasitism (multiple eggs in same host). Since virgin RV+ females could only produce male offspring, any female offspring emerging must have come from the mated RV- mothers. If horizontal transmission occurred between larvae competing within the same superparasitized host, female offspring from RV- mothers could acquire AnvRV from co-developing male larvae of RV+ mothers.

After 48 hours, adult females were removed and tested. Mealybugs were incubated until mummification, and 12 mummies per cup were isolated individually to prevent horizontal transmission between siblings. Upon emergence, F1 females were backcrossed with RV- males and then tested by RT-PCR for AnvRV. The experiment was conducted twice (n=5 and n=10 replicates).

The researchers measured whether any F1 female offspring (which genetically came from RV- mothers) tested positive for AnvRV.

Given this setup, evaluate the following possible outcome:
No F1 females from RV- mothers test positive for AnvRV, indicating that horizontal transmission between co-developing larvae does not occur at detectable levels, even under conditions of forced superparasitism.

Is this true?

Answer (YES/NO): NO